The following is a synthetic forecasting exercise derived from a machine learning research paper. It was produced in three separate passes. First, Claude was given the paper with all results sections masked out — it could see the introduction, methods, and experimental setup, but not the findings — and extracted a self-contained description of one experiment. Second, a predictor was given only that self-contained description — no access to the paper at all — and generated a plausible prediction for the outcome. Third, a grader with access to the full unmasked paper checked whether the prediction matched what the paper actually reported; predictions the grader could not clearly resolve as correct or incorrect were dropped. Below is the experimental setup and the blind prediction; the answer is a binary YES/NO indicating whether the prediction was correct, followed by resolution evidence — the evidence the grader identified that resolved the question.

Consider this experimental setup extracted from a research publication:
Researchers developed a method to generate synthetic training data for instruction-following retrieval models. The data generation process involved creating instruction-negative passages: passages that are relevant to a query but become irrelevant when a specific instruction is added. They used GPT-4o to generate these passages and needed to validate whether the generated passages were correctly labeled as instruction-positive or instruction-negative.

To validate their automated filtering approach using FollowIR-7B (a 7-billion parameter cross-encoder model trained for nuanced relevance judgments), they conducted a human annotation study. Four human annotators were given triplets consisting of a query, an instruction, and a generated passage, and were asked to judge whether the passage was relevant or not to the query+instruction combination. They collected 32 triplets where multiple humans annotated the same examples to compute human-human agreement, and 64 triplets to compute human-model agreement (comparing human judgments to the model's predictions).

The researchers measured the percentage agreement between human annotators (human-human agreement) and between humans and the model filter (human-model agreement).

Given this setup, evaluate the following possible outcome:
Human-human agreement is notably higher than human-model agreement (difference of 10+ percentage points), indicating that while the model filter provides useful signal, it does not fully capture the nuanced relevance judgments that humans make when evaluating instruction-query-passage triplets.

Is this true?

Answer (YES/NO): NO